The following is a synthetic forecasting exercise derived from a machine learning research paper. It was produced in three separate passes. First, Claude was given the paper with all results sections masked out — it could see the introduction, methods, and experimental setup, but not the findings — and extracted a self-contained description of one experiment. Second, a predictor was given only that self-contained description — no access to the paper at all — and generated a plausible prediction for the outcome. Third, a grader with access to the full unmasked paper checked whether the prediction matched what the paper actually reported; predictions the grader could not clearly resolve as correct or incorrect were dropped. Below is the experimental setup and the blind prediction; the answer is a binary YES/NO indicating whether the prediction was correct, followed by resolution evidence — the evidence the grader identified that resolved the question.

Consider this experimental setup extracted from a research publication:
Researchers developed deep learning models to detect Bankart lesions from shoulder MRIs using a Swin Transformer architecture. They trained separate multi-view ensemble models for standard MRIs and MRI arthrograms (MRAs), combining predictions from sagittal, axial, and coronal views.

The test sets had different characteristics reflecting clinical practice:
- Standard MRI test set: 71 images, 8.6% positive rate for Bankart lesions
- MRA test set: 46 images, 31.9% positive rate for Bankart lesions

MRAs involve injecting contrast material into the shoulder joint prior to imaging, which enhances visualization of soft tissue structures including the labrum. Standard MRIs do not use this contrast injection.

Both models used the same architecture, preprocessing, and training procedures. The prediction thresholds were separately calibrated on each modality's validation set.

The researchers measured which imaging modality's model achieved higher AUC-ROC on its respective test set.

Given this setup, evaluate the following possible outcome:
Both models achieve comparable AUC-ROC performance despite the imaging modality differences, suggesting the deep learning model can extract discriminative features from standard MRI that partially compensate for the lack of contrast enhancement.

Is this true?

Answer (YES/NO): YES